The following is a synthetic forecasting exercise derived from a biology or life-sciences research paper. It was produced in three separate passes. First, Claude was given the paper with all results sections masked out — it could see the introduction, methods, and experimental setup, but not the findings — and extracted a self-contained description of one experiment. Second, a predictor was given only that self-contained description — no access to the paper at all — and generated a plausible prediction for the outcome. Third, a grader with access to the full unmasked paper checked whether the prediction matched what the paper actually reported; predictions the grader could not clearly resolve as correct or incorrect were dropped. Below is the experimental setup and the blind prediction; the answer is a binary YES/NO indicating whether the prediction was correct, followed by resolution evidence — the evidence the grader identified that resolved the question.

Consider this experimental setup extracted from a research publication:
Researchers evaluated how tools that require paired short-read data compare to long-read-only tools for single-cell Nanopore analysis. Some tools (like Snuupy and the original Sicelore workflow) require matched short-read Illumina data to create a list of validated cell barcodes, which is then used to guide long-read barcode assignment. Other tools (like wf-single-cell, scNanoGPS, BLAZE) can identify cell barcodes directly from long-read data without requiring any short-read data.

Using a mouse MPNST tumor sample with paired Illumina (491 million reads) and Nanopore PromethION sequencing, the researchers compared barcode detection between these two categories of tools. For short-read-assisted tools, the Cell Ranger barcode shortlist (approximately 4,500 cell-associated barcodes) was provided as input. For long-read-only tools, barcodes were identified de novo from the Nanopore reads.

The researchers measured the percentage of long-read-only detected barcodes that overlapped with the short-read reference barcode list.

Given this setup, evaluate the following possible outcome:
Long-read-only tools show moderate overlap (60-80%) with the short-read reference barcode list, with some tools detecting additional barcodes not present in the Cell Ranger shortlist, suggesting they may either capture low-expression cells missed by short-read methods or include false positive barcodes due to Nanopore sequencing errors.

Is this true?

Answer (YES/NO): NO